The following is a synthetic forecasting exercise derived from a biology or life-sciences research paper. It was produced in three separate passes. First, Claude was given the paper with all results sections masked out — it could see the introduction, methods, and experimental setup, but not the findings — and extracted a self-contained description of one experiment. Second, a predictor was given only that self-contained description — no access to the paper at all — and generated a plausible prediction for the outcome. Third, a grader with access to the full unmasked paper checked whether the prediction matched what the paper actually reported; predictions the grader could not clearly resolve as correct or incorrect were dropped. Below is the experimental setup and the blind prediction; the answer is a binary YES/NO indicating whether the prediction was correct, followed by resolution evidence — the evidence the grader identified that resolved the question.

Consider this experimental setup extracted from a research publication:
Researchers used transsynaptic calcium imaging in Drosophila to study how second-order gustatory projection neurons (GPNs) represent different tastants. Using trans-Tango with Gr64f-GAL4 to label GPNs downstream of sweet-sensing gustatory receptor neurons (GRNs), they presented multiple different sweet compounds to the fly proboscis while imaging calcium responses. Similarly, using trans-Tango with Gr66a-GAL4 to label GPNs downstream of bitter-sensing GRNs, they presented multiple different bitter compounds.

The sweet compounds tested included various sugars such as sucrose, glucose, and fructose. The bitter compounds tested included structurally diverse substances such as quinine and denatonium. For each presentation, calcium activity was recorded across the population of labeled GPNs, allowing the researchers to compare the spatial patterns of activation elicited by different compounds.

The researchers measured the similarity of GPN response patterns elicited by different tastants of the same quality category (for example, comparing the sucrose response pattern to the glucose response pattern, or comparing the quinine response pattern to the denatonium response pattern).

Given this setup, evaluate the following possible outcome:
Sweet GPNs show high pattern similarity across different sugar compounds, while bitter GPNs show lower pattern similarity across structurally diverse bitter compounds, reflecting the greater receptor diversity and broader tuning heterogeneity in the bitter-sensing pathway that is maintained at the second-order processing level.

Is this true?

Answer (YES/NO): NO